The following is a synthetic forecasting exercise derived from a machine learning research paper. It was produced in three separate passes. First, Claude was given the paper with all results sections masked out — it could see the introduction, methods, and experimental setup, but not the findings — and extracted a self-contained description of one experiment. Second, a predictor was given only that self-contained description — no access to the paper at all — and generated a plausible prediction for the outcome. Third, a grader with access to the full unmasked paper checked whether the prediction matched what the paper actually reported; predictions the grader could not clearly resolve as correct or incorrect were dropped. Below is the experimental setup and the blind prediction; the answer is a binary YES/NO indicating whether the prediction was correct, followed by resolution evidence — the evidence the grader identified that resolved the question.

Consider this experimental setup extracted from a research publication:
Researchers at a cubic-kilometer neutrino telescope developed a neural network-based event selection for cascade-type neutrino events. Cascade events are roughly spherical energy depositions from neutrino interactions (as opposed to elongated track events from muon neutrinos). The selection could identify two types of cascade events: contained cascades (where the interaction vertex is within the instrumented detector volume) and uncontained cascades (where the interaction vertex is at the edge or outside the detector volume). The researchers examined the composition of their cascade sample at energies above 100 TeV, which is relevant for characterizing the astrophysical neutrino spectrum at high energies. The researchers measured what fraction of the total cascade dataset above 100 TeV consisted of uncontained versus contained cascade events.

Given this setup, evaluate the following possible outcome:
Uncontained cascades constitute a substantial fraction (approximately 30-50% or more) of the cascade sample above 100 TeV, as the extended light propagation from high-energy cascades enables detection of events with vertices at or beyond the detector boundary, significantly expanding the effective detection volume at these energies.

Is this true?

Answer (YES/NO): YES